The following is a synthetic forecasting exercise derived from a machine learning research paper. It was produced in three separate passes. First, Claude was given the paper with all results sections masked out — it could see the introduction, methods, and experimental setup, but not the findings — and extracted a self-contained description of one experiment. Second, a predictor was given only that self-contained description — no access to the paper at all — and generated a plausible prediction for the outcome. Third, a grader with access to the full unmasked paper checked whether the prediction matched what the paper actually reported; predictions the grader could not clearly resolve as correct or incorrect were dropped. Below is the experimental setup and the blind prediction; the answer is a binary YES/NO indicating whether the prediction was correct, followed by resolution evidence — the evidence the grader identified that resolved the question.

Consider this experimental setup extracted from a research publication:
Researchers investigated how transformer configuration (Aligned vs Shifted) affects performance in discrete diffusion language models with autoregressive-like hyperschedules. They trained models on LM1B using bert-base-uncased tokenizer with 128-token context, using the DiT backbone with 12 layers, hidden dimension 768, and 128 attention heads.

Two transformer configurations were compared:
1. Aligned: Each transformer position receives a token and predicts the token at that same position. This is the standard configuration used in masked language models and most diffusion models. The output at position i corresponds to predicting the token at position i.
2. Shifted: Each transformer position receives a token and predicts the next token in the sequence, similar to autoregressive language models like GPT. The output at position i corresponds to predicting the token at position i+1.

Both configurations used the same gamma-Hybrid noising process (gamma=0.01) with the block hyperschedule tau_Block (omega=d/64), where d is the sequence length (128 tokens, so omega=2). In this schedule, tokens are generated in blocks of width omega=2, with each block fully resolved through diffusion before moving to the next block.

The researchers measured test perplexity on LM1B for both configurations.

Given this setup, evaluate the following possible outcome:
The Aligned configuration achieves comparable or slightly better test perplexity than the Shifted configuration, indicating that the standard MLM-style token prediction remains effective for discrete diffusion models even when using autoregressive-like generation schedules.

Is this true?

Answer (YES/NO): YES